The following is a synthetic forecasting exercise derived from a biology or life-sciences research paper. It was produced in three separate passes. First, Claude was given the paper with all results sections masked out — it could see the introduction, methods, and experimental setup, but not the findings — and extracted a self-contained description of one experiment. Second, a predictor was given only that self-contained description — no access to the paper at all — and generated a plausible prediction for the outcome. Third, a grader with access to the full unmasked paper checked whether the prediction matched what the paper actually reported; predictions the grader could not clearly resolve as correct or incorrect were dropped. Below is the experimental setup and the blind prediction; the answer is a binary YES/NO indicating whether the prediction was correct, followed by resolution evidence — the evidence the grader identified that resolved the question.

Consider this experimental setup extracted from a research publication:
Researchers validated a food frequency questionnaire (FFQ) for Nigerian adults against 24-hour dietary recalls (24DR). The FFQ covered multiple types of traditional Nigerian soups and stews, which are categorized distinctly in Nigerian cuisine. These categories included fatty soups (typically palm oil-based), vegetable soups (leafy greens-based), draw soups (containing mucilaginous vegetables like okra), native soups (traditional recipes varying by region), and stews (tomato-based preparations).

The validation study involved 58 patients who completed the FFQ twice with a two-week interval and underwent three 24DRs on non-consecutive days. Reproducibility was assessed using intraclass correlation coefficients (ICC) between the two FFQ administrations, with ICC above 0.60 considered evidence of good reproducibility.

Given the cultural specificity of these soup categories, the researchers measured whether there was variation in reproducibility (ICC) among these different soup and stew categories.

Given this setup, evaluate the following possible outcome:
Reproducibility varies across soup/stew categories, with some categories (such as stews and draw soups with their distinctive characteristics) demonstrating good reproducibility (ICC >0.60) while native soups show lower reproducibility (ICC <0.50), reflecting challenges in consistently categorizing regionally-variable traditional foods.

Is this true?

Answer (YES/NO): NO